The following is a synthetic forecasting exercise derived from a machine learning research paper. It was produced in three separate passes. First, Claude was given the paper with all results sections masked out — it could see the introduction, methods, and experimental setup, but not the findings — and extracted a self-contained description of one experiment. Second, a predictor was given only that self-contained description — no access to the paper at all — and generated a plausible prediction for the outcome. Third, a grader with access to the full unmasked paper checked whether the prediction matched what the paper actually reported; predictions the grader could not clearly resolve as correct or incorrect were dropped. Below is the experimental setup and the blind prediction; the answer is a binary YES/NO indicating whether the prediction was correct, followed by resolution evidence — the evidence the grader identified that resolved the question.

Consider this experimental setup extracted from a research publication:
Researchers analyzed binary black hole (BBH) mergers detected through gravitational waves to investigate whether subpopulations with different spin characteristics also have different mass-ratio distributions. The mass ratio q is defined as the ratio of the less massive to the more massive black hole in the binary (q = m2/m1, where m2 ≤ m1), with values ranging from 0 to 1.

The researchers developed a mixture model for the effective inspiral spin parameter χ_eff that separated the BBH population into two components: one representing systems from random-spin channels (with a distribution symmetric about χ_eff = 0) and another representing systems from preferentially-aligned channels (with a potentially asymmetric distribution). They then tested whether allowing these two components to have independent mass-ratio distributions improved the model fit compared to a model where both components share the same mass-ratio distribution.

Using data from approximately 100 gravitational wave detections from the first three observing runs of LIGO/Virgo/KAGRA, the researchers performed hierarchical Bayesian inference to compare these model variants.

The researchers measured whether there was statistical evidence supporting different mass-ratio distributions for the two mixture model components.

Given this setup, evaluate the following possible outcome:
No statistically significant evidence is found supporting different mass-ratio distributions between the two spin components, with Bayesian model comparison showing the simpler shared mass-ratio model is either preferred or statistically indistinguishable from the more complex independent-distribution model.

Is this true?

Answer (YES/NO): YES